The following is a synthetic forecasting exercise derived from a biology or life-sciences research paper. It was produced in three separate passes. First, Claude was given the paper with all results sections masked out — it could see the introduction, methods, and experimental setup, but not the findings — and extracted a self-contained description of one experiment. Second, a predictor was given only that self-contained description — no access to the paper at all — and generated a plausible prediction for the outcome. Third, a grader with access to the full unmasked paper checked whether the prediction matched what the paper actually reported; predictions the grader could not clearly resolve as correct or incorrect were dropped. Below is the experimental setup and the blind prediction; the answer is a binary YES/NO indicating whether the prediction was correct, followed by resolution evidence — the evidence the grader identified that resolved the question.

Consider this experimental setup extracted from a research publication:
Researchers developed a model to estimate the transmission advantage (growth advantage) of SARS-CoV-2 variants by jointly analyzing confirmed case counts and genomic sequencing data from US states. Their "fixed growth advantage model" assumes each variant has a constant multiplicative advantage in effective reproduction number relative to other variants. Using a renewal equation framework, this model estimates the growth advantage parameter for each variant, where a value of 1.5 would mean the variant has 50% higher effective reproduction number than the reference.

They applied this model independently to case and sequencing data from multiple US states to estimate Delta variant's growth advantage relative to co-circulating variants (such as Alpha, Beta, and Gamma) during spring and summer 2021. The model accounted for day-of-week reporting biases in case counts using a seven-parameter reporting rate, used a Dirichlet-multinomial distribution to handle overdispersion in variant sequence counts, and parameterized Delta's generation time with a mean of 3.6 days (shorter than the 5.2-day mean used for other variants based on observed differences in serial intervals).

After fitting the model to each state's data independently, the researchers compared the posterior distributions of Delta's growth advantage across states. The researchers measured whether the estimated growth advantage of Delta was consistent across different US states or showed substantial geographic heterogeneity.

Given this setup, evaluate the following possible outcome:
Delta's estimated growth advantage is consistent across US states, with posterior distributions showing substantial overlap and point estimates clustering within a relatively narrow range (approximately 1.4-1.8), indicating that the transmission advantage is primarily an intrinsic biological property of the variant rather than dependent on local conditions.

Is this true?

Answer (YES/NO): NO